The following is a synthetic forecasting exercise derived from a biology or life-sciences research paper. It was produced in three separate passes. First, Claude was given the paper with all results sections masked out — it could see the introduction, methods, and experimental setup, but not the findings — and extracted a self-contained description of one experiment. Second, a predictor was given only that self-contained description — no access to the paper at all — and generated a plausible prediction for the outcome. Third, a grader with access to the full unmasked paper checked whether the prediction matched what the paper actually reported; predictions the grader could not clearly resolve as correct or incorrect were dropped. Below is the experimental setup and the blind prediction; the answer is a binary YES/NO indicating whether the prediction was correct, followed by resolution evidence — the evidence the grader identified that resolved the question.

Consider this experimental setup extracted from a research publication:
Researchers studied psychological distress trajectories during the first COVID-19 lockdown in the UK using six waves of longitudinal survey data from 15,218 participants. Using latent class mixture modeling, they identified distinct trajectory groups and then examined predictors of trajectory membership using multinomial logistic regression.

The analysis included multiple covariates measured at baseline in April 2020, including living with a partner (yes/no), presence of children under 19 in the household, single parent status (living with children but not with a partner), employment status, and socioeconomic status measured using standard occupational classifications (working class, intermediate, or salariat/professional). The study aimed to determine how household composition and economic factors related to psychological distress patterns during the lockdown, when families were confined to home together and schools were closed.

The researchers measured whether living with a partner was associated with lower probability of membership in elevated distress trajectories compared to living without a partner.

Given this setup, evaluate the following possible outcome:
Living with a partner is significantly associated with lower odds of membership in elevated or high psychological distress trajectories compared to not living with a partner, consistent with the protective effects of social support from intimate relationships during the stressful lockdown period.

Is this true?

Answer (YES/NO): YES